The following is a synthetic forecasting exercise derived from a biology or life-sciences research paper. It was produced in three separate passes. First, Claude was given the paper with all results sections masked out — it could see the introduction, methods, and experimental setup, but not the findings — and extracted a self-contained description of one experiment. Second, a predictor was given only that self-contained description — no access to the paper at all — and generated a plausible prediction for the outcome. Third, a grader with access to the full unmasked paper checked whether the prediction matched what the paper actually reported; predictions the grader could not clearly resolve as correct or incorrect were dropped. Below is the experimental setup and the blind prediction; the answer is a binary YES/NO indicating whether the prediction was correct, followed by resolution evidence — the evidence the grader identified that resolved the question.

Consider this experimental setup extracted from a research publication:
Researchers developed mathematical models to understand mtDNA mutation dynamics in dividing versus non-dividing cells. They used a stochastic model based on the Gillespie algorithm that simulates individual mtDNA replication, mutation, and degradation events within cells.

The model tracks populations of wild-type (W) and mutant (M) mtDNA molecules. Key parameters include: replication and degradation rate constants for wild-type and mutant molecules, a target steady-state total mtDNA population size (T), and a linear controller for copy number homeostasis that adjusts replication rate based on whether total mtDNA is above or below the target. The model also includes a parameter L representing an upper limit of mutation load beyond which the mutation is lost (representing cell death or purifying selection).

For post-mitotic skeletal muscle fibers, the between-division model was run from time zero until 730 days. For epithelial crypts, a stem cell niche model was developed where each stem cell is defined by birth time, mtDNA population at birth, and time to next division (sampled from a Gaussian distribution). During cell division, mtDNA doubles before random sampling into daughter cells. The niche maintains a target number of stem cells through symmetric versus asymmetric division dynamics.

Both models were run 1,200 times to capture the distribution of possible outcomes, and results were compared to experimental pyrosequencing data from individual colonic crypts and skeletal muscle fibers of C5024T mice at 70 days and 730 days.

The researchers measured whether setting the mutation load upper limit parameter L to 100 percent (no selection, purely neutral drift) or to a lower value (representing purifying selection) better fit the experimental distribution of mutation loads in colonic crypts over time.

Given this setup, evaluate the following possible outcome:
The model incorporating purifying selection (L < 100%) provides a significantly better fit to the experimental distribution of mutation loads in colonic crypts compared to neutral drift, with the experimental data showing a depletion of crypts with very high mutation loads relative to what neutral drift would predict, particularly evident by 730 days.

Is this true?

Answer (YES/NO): YES